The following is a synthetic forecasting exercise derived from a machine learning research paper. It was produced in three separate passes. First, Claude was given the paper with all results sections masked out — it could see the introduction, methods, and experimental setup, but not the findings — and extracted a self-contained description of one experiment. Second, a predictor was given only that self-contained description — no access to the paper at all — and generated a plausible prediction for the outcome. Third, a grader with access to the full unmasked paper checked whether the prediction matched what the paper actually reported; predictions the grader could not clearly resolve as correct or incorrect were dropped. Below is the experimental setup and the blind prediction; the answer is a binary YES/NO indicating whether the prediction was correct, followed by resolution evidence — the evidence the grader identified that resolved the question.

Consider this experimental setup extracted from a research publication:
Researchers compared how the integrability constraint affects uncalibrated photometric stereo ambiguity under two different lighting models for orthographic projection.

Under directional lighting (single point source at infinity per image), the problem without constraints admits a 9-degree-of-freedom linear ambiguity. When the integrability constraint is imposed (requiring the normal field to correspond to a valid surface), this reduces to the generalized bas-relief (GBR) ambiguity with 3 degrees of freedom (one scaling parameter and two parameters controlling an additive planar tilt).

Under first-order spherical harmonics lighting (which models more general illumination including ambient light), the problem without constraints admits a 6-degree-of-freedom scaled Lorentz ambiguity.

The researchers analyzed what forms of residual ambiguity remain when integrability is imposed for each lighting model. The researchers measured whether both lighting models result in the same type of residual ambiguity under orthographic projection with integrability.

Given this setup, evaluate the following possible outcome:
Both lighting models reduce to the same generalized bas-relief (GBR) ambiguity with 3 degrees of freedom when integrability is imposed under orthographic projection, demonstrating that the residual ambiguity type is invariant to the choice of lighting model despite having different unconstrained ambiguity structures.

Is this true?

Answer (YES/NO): NO